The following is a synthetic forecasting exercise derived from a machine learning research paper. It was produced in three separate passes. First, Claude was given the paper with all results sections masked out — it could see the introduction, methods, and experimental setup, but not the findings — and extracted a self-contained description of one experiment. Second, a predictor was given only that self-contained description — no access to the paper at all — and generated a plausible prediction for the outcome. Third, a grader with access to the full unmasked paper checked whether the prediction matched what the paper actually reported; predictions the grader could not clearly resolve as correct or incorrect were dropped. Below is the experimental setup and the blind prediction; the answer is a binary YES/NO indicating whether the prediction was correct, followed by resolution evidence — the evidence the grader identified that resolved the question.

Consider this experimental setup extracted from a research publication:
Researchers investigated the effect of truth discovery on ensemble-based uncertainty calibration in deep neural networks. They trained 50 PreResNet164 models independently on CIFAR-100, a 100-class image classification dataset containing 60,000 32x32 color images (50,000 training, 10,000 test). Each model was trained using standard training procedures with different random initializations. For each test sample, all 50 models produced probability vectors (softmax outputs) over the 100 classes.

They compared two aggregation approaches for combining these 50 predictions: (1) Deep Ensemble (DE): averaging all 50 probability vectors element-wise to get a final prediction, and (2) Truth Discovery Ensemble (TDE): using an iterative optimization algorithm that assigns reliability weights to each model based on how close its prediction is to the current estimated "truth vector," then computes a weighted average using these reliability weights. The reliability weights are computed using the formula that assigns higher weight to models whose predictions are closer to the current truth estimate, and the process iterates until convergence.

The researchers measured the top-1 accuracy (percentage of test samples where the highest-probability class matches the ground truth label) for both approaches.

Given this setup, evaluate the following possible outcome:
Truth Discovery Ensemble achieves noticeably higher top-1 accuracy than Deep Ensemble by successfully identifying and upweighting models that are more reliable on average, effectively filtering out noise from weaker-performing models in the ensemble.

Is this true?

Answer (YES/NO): NO